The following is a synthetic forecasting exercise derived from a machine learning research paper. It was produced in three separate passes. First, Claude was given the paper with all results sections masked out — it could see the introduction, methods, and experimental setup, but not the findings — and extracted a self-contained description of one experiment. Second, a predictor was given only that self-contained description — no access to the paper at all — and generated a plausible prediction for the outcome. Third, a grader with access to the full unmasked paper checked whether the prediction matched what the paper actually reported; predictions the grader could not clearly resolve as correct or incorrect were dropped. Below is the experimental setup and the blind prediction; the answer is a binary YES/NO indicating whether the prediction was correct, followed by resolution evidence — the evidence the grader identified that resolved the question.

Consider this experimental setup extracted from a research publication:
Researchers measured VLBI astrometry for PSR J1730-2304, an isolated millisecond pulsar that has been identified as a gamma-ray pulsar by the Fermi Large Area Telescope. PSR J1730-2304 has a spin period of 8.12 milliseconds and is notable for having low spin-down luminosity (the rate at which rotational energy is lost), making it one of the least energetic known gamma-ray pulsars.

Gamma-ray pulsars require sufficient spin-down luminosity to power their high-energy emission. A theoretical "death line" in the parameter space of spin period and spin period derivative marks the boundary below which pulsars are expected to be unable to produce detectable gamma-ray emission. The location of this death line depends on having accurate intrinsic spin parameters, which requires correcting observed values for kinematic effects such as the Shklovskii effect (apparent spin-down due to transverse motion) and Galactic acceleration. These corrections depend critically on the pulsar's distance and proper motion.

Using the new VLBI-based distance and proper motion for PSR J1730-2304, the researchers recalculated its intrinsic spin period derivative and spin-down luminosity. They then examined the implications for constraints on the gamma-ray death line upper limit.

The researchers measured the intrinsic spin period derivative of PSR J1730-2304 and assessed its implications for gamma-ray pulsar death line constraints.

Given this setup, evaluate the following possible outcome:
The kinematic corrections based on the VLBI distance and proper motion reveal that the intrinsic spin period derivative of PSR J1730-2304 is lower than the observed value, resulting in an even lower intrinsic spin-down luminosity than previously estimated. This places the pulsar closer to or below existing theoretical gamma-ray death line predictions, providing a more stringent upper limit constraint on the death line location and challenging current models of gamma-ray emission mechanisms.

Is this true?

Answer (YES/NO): NO